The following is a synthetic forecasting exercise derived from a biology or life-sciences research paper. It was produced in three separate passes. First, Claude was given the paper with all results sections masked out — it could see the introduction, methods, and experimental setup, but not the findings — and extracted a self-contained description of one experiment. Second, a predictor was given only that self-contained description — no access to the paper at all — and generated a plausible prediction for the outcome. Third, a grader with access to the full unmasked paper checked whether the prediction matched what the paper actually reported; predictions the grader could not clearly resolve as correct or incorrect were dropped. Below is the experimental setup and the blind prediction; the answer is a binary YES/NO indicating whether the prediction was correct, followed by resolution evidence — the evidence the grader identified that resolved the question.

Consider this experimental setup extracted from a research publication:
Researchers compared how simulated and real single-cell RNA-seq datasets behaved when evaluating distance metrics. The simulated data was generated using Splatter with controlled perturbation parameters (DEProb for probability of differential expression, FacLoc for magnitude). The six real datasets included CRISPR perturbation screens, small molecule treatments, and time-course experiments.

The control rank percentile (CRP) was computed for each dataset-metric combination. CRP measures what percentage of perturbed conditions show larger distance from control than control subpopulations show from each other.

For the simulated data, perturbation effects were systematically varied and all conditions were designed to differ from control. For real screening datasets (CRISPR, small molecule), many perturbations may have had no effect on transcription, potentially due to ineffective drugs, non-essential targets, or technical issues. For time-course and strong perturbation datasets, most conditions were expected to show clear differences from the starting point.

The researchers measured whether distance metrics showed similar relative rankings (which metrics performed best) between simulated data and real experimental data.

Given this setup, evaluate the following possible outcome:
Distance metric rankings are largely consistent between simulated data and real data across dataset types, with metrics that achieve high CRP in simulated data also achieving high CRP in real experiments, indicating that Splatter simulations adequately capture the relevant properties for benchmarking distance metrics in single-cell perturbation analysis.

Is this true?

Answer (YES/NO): YES